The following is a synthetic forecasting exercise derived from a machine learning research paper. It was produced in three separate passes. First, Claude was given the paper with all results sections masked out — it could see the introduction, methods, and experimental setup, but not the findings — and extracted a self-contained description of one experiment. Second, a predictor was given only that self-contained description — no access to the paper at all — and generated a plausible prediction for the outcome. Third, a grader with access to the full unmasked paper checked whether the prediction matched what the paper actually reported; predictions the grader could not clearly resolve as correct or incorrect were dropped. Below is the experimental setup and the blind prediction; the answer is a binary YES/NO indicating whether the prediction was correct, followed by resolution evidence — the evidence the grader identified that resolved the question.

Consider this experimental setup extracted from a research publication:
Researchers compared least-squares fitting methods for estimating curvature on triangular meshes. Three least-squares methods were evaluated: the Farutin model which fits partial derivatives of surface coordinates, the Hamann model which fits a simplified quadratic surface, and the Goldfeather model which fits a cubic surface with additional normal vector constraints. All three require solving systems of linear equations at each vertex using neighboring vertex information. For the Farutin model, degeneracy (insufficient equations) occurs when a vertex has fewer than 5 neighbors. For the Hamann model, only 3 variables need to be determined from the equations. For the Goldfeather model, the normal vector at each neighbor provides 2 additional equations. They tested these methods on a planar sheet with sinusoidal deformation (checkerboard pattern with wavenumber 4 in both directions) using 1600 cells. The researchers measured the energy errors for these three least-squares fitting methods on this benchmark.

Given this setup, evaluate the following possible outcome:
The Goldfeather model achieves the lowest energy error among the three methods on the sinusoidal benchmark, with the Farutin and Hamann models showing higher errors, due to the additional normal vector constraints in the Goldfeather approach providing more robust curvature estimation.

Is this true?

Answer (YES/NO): NO